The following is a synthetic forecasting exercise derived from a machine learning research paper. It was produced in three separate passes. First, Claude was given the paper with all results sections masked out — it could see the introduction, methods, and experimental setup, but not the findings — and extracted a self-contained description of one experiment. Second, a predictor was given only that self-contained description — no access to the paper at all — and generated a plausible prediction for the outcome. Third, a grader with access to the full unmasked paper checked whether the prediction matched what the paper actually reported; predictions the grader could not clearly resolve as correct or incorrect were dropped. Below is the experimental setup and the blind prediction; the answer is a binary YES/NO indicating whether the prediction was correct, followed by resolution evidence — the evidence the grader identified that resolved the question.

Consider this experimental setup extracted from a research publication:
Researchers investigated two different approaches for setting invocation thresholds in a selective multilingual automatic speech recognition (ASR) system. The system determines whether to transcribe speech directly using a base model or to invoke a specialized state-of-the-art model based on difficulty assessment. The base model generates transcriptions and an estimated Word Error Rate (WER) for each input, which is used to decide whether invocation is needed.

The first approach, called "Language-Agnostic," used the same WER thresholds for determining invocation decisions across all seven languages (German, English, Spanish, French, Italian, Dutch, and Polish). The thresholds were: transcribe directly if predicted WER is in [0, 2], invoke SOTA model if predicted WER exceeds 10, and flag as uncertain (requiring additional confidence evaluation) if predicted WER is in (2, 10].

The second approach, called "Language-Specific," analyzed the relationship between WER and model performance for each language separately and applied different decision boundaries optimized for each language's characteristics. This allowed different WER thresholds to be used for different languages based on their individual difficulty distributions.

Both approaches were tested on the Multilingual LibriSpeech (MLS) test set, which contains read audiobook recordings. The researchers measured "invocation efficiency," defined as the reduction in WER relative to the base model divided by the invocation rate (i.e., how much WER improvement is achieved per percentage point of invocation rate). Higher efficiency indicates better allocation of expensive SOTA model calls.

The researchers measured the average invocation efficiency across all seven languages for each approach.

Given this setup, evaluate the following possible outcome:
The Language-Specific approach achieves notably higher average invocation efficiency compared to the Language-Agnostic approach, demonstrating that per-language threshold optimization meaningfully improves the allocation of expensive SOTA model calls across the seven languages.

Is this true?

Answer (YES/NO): YES